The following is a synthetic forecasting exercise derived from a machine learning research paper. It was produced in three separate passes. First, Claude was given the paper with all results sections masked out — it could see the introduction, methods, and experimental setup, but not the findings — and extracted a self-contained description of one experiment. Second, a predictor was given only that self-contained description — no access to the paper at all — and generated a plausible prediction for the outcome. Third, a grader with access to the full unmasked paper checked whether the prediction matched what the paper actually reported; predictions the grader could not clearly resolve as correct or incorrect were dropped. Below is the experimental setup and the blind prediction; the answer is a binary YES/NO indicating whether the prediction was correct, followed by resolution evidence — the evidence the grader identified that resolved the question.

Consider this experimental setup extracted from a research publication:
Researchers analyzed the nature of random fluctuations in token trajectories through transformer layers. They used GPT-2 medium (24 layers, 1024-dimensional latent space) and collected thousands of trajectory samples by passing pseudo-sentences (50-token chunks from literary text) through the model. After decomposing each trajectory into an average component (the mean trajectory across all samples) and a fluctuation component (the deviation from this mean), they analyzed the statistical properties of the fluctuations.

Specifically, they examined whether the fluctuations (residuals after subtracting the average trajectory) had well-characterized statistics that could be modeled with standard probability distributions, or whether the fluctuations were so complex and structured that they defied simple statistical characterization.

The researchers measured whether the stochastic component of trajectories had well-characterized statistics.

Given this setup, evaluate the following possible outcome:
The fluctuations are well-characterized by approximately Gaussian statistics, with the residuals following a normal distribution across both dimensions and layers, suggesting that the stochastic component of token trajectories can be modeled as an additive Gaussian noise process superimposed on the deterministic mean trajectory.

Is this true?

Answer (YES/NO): YES